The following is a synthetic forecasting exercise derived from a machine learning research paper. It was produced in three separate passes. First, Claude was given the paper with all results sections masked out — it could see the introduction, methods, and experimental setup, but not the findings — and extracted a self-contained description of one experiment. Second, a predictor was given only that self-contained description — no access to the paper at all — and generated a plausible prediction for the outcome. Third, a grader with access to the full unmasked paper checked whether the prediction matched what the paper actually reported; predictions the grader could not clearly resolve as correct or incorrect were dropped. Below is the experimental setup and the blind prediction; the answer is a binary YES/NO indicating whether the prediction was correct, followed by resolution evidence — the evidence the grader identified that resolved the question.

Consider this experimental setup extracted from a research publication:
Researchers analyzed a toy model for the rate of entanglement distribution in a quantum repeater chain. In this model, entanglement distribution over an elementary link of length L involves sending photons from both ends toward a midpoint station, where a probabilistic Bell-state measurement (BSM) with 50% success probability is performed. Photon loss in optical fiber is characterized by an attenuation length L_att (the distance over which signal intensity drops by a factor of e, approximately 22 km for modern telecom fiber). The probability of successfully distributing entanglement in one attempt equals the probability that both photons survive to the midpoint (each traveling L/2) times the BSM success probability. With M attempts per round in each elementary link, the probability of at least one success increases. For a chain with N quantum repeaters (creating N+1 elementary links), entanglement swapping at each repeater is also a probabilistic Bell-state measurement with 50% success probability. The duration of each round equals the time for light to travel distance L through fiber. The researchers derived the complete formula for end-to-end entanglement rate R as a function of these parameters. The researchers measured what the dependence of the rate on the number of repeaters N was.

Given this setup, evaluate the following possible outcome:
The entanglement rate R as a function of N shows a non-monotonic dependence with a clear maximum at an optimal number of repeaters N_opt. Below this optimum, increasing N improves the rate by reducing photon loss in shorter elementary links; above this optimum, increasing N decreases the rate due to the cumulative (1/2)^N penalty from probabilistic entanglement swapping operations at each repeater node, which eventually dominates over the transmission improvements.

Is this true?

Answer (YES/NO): NO